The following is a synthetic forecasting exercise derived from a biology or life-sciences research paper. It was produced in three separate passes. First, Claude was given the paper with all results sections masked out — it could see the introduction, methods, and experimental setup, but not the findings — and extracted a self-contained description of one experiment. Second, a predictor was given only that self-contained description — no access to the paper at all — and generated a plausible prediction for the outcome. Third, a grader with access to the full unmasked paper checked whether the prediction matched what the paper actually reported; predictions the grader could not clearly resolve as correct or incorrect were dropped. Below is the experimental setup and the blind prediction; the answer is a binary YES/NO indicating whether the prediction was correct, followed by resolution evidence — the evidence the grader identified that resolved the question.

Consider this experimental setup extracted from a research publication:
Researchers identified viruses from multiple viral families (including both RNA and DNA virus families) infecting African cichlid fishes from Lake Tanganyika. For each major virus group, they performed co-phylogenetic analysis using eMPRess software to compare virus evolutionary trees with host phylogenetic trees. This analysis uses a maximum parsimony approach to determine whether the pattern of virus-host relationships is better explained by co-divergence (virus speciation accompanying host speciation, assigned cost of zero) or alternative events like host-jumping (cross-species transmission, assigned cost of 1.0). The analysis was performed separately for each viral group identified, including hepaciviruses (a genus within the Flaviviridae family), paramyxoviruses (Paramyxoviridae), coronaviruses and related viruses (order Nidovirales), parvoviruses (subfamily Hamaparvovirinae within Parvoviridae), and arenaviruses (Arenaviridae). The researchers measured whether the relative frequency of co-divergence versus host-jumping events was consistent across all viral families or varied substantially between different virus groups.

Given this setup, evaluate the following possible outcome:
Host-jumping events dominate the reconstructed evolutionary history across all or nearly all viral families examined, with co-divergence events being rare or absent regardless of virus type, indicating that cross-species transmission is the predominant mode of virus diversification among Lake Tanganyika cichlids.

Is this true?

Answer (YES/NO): NO